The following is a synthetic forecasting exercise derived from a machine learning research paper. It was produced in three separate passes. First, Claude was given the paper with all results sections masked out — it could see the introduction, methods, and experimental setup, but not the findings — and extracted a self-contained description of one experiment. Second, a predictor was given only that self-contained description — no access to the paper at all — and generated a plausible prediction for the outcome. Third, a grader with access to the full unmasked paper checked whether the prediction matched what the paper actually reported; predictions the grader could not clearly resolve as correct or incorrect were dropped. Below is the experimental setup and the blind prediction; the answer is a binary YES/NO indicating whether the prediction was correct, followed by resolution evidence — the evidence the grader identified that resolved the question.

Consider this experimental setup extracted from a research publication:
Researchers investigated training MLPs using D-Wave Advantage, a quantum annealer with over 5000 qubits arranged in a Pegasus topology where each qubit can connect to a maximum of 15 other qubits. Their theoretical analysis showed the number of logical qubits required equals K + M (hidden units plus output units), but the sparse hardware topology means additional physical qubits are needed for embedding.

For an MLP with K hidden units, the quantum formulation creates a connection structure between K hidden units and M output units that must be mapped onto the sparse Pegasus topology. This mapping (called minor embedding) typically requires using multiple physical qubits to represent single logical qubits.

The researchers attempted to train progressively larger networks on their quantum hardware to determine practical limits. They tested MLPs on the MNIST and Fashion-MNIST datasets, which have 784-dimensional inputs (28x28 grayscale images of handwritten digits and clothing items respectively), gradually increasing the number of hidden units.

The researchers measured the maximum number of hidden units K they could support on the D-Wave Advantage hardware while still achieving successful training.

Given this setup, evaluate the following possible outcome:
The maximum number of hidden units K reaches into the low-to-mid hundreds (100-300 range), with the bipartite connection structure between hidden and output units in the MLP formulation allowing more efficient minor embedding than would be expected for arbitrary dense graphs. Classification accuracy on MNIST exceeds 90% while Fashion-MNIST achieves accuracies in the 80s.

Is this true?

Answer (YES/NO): NO